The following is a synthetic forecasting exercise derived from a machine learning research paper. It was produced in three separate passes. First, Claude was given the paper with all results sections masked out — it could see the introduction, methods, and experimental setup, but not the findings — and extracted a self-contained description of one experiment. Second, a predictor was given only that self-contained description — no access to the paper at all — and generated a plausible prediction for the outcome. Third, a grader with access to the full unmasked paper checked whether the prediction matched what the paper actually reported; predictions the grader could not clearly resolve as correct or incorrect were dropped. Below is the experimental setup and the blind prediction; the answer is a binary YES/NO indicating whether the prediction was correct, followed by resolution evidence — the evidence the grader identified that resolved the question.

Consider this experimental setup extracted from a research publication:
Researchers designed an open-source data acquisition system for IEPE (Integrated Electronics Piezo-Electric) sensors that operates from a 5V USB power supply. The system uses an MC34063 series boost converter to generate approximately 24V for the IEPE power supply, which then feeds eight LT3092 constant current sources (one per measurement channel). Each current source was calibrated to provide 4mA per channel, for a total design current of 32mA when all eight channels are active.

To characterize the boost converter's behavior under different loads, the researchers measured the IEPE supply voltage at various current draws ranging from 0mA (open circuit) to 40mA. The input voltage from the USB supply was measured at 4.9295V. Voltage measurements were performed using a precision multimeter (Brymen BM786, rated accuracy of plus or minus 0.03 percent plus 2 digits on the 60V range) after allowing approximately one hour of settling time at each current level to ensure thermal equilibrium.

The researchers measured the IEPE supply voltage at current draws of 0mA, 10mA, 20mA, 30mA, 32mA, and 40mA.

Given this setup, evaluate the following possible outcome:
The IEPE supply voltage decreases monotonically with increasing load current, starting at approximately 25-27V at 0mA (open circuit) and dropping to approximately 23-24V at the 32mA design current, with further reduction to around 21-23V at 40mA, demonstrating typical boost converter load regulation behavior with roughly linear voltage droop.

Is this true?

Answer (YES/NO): NO